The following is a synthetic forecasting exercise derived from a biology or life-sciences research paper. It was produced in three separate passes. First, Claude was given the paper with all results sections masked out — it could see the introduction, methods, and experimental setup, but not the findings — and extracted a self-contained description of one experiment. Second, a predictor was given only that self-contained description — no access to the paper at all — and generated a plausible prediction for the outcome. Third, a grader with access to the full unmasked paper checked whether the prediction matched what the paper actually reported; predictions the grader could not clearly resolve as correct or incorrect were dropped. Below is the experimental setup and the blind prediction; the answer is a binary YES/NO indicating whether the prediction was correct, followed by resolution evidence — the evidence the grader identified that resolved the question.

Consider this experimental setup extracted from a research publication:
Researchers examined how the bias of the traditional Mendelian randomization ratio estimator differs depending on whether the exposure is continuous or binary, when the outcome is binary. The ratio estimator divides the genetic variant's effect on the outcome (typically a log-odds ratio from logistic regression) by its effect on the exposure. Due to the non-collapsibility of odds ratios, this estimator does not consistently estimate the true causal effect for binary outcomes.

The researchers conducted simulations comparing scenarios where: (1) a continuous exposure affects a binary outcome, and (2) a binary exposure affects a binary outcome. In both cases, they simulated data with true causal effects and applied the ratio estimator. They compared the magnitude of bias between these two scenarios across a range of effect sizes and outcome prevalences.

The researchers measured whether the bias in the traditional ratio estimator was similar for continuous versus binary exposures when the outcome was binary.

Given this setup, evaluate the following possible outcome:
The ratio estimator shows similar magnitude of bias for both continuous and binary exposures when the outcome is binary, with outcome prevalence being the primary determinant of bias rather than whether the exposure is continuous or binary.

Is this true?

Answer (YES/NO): NO